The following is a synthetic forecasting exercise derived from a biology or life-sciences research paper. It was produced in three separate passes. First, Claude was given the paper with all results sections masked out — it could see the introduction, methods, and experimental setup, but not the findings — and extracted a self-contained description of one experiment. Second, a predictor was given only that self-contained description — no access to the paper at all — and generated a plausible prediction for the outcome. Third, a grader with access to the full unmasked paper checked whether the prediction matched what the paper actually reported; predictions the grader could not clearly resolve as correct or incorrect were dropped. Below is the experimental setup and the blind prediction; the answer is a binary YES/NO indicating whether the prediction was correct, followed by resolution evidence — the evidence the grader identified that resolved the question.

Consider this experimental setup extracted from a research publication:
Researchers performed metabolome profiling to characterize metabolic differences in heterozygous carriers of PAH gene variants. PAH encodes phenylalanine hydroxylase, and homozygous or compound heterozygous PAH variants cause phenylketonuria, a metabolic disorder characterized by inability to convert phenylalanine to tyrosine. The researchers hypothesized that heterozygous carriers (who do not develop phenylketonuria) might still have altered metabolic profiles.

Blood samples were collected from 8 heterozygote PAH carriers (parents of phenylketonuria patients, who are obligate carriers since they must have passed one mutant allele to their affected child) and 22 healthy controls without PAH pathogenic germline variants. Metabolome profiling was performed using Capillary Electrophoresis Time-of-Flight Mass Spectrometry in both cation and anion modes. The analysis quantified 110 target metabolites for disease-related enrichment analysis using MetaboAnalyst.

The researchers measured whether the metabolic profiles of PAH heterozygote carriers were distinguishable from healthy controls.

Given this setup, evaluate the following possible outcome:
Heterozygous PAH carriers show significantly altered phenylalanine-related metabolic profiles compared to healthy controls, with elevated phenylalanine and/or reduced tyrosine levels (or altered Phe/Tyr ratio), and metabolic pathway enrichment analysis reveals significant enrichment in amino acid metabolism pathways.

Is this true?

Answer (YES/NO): NO